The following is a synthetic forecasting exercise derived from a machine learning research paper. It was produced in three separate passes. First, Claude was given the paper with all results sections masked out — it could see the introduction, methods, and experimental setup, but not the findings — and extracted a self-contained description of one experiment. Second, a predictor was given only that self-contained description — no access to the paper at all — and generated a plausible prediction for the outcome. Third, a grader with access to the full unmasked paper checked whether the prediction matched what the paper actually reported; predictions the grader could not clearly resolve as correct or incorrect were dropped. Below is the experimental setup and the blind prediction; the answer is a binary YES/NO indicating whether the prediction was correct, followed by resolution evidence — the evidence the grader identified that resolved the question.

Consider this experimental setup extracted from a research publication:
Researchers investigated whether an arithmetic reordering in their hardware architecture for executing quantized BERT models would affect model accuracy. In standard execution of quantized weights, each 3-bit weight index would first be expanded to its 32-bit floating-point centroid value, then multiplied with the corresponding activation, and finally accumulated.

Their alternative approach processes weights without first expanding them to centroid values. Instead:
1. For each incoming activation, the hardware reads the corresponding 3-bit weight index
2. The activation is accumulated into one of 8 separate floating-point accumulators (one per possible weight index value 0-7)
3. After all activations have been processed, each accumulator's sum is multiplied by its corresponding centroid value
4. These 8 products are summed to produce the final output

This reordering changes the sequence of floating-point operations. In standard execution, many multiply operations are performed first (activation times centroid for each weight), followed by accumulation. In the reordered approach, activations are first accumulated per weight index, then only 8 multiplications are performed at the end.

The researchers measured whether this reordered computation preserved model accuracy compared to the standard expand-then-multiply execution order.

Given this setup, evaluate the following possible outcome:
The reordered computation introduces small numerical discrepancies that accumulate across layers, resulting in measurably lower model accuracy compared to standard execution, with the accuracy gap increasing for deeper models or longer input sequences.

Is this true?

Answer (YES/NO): NO